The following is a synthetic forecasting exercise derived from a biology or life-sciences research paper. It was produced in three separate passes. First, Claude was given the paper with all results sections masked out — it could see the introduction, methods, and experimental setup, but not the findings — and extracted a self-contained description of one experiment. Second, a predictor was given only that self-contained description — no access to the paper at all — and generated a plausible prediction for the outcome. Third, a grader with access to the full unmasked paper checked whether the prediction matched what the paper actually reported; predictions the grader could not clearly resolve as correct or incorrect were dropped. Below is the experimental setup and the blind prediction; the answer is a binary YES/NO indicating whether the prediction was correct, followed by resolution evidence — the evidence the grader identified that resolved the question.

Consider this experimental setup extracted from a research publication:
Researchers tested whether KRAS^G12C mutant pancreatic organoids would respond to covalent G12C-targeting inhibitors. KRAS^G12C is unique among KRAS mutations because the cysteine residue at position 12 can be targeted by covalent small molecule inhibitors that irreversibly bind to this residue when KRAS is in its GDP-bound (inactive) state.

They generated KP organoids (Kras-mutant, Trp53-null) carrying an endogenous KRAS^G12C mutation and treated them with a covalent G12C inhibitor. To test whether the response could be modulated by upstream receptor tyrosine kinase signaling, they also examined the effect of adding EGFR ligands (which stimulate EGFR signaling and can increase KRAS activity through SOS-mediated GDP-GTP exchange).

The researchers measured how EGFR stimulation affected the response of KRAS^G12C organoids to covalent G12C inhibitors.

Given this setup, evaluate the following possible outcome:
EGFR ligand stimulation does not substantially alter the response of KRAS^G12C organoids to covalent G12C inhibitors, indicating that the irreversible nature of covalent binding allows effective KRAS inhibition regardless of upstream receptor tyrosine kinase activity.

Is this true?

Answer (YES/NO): NO